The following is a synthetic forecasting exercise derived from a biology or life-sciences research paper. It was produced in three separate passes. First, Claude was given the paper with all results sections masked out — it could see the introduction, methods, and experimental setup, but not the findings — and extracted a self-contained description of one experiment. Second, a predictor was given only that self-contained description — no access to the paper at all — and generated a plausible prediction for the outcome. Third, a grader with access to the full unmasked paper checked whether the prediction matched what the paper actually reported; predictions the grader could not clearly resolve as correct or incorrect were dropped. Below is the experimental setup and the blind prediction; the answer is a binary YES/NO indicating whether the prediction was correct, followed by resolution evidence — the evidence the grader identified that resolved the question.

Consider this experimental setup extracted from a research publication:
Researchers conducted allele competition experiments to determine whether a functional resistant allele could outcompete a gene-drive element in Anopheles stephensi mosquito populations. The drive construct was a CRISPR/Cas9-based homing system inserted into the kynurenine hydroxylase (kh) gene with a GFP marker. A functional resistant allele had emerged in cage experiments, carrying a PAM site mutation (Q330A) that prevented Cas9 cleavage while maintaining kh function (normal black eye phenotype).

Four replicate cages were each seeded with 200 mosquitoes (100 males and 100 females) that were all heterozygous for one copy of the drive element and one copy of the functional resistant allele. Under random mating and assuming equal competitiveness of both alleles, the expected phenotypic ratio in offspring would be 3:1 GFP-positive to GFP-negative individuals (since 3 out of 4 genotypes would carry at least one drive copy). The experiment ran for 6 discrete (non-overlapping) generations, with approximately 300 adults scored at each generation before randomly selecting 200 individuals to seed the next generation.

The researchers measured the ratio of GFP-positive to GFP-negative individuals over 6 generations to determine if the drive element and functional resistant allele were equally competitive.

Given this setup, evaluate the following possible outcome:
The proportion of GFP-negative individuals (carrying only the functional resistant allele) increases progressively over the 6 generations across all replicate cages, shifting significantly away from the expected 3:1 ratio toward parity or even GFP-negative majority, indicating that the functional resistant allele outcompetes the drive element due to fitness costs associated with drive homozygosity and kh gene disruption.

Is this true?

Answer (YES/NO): NO